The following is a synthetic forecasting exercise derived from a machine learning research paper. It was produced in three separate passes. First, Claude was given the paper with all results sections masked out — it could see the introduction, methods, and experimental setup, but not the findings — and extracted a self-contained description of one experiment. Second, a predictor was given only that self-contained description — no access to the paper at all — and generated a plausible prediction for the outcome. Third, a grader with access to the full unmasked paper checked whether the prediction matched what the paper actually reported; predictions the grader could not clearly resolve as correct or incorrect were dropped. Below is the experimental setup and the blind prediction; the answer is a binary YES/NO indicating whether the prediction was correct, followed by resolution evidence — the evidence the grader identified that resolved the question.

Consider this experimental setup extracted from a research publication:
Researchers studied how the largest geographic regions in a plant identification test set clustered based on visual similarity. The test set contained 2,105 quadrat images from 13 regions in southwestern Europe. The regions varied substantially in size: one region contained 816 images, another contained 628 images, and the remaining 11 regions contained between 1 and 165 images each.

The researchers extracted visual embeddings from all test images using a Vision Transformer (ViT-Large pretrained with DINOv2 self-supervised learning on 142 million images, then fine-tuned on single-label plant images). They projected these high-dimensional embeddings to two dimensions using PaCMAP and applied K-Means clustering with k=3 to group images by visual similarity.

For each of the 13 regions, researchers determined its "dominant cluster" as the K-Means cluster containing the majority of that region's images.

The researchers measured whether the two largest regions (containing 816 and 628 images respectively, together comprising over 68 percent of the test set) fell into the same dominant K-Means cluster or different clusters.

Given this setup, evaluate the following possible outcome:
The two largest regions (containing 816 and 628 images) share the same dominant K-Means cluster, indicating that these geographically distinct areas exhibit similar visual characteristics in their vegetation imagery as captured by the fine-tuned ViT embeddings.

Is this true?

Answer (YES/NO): NO